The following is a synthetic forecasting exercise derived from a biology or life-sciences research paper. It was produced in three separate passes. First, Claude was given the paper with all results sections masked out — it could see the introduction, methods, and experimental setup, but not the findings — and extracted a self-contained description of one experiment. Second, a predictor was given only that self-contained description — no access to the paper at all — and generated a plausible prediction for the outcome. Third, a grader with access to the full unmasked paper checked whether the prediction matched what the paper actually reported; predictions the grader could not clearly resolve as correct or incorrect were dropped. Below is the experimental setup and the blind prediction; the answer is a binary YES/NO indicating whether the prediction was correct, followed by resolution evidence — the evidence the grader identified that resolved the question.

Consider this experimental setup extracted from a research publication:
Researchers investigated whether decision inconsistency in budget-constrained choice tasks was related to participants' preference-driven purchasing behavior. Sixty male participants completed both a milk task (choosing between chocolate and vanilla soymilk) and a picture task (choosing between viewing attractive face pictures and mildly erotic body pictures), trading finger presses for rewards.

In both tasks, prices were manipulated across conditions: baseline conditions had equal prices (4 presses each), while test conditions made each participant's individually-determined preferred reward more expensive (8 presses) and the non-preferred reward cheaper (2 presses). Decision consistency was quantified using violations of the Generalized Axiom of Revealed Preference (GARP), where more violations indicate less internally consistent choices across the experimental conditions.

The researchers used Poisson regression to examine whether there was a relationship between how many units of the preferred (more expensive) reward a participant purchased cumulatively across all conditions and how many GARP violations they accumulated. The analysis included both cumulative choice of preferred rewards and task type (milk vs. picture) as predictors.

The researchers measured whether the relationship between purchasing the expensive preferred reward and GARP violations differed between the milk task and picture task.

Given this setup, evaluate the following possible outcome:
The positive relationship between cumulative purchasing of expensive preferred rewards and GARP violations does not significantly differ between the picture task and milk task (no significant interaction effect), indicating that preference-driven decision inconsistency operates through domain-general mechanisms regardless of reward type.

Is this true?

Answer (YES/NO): NO